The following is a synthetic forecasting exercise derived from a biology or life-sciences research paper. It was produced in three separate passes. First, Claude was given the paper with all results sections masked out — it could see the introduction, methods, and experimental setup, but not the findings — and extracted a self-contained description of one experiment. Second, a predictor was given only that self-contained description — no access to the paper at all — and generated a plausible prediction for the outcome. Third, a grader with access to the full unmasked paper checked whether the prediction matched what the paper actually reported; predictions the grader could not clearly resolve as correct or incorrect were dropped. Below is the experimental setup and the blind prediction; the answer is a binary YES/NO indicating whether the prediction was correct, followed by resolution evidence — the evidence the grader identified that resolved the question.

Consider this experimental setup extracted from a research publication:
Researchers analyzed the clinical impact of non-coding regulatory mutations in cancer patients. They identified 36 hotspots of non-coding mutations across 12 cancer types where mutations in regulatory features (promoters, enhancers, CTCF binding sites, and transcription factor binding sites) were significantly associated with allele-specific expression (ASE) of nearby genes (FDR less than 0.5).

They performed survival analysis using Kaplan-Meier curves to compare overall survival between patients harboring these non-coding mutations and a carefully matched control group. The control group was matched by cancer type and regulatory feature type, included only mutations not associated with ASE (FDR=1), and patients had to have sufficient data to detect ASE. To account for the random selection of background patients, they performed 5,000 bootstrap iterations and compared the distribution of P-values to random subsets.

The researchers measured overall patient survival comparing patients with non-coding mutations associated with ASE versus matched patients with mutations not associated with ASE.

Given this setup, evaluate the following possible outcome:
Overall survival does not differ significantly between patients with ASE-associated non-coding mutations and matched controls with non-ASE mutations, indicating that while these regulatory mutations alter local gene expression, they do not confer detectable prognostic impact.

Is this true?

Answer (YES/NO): NO